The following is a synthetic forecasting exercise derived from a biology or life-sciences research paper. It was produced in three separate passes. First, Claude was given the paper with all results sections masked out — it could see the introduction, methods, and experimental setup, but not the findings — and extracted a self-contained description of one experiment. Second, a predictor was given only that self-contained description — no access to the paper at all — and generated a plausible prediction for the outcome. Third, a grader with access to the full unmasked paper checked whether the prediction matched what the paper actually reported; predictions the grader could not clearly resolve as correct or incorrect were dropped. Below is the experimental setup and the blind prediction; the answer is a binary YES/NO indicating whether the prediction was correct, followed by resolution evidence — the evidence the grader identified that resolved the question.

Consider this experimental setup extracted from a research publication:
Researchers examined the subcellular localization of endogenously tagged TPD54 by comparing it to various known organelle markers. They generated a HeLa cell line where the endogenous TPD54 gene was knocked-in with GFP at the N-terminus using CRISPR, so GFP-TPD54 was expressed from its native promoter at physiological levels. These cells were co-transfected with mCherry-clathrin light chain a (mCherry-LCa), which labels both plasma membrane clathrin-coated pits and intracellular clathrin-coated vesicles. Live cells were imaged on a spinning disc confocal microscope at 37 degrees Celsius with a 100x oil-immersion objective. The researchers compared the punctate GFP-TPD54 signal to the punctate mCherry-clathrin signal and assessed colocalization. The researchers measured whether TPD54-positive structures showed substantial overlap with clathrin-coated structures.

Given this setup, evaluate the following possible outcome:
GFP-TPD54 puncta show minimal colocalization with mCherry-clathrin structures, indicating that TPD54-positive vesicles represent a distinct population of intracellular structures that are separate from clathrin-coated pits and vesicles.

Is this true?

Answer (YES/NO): NO